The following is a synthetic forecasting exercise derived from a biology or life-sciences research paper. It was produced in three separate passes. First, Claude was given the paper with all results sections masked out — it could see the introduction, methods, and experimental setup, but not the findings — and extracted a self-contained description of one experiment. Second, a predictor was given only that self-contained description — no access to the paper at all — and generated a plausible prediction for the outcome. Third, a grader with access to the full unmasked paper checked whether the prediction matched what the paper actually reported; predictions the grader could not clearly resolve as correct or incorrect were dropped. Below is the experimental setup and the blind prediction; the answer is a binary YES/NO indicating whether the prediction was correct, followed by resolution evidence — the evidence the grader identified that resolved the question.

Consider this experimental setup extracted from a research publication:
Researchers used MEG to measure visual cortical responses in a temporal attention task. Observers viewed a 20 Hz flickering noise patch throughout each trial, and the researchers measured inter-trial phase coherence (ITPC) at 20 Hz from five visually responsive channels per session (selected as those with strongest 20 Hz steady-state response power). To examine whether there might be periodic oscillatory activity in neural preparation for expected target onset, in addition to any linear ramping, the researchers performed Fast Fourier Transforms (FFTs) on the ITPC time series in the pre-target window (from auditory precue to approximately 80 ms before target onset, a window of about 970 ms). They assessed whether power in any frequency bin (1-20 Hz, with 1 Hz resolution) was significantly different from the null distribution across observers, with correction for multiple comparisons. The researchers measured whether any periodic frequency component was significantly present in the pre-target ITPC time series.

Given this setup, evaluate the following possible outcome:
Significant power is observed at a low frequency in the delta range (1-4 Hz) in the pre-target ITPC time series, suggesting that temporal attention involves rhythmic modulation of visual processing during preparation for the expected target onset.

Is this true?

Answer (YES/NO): NO